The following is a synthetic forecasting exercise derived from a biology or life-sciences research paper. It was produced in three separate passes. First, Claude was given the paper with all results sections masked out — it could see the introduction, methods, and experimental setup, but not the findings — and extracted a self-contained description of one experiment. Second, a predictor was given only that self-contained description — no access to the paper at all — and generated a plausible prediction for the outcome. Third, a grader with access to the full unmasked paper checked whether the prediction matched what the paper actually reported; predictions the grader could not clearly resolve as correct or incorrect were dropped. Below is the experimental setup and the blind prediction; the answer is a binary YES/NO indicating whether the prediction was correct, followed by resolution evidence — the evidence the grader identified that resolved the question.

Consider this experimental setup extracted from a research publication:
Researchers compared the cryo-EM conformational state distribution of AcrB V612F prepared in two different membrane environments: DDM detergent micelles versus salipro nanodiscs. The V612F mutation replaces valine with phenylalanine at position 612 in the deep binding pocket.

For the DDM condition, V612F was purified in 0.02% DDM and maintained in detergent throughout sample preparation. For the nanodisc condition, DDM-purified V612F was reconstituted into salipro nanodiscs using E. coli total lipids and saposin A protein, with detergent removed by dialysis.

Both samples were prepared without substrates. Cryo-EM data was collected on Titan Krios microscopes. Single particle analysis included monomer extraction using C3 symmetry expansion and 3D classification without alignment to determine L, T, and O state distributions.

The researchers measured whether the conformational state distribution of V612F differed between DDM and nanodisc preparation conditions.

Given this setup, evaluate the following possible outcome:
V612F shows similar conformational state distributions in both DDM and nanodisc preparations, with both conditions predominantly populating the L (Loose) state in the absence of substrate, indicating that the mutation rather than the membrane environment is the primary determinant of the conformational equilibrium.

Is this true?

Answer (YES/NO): NO